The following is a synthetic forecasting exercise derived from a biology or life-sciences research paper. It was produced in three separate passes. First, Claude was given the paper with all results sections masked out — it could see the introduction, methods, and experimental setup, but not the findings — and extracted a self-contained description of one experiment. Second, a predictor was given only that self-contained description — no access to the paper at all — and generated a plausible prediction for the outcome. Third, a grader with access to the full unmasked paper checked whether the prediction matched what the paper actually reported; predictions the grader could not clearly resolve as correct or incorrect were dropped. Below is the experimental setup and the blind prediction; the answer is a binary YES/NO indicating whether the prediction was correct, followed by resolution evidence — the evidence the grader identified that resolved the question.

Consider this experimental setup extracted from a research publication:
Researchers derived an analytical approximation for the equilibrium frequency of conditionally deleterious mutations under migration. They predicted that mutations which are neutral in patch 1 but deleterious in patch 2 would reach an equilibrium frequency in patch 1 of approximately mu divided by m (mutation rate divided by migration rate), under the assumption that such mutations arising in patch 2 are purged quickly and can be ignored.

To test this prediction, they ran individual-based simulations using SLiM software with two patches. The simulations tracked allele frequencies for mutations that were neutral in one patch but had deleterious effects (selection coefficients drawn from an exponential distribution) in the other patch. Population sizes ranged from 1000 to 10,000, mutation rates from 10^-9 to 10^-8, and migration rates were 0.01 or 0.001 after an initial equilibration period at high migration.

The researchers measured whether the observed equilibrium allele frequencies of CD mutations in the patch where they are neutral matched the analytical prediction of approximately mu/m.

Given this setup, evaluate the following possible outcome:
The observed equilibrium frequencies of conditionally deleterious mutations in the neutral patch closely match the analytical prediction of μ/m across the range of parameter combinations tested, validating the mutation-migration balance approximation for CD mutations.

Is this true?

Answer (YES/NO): NO